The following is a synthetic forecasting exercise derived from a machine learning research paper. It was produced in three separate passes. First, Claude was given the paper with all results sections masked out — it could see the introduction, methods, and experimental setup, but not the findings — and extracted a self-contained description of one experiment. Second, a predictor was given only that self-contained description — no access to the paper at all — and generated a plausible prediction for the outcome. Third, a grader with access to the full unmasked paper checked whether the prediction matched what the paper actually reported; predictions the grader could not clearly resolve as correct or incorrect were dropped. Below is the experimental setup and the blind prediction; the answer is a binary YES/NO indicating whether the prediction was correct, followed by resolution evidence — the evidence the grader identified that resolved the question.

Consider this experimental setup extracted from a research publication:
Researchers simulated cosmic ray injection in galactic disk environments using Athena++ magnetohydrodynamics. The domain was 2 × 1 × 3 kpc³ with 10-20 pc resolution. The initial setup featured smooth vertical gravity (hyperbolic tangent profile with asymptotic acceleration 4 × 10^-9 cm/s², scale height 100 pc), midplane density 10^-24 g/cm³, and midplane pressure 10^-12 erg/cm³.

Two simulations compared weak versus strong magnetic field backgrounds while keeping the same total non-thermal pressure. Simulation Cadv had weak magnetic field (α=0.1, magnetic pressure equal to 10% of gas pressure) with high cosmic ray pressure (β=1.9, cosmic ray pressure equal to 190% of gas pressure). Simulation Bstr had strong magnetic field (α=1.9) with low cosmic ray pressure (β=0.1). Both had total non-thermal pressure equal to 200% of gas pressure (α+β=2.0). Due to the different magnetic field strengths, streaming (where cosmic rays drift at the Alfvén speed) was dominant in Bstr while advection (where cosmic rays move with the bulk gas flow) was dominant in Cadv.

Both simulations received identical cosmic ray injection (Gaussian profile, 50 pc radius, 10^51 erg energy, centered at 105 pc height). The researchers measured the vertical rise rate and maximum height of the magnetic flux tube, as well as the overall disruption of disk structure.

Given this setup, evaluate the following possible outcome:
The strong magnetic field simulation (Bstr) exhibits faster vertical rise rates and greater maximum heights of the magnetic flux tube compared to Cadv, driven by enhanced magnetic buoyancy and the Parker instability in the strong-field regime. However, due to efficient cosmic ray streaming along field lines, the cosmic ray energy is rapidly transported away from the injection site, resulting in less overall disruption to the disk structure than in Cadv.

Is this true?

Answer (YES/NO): NO